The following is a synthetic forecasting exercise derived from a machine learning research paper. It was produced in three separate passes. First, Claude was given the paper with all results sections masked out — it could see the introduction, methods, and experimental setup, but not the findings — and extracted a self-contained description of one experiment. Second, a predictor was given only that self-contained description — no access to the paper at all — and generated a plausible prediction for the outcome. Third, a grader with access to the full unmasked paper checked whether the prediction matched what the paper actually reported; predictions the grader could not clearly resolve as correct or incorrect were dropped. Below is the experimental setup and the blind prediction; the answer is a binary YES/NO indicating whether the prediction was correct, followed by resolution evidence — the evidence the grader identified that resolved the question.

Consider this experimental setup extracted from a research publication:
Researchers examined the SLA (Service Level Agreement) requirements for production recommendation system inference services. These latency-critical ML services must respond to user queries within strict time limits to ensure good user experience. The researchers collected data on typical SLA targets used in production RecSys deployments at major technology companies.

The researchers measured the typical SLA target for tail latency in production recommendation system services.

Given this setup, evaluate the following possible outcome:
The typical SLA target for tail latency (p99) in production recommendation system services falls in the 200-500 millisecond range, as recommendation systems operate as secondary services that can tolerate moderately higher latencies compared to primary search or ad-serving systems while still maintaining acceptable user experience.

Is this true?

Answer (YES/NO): YES